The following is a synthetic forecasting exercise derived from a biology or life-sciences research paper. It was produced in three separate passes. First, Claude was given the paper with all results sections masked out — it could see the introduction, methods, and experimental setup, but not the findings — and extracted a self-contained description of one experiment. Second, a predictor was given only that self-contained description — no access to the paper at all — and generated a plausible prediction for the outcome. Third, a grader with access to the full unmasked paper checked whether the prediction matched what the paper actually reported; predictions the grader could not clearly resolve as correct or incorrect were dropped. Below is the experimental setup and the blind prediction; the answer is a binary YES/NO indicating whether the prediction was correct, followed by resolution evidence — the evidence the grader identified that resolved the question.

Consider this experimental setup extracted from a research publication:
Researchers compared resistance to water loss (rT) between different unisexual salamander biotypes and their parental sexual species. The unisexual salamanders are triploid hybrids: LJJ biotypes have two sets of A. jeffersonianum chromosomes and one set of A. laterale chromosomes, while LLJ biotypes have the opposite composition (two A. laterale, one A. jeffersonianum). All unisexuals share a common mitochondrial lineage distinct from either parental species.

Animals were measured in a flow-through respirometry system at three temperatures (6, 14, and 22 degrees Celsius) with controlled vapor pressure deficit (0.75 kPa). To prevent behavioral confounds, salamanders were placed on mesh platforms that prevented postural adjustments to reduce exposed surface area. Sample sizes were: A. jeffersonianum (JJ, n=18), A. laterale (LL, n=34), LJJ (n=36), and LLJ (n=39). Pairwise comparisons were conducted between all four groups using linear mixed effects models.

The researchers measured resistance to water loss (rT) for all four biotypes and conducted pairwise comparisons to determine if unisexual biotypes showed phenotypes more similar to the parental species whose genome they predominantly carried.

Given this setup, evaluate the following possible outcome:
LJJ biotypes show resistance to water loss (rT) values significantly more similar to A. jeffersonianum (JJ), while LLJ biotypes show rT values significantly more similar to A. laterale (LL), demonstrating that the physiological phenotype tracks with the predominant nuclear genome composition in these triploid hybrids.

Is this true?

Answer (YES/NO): YES